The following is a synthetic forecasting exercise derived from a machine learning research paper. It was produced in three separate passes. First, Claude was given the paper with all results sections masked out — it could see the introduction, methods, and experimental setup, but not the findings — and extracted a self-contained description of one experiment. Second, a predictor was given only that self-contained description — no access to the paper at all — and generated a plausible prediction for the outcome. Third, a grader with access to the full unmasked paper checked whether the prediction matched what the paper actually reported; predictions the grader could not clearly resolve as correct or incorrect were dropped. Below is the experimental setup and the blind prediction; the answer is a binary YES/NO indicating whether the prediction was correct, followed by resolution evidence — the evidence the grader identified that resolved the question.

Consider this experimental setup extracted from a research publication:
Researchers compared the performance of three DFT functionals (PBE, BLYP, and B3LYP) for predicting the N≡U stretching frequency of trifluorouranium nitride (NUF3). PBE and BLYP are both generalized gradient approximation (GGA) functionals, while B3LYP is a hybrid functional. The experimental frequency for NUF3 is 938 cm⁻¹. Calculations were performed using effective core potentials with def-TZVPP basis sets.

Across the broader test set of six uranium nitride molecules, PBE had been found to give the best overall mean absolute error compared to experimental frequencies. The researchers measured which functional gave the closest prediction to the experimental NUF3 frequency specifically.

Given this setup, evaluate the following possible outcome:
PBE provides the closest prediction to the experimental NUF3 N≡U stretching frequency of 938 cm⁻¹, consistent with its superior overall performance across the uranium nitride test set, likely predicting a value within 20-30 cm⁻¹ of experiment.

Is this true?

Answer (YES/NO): NO